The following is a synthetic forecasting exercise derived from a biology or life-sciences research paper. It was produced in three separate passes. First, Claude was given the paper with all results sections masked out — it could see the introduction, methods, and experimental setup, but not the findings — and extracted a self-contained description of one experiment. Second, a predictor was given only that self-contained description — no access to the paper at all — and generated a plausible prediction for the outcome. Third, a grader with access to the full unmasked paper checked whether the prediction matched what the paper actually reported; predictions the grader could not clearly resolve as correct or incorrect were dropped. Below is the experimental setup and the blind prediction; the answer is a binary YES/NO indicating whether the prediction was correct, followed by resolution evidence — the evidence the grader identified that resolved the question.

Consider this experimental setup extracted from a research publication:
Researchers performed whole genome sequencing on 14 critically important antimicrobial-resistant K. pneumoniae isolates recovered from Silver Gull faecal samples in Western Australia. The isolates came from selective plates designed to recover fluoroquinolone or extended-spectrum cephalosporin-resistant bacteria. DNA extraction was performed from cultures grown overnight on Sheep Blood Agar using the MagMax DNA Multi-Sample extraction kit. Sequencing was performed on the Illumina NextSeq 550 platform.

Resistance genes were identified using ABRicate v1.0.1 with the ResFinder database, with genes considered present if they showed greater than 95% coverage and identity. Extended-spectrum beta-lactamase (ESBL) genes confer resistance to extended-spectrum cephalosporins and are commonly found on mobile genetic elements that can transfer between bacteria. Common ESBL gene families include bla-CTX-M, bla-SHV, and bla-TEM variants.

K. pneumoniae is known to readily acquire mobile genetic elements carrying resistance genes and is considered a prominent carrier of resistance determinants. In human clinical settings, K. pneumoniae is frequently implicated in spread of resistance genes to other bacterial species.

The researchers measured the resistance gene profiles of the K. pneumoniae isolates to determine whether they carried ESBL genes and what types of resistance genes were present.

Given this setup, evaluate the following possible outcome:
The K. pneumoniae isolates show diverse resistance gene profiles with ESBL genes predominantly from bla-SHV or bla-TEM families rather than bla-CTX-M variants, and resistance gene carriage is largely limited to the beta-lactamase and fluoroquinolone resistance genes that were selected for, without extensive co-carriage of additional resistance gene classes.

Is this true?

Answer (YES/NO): NO